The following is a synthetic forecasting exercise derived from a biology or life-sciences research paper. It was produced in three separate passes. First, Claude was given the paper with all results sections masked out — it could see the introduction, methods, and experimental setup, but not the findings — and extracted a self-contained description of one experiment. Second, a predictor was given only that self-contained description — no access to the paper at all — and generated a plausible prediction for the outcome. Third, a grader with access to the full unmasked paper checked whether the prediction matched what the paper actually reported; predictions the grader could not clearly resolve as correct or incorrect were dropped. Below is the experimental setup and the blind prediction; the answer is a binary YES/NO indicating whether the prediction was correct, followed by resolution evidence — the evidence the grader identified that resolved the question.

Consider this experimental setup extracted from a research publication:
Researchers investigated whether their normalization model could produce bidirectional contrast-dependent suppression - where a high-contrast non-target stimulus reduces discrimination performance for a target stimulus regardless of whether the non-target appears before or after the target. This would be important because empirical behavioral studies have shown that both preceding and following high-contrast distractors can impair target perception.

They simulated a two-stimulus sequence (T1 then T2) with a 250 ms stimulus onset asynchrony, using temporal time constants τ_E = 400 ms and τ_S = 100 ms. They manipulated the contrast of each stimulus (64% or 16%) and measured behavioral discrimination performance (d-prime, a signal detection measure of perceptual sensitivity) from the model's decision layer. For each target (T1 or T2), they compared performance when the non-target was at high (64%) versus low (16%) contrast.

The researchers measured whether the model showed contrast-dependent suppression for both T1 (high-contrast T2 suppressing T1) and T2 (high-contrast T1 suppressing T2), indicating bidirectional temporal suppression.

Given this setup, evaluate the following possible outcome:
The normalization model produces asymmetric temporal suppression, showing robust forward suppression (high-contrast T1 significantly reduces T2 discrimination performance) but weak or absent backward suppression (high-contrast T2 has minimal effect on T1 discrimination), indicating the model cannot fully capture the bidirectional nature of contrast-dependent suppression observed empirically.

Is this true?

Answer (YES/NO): NO